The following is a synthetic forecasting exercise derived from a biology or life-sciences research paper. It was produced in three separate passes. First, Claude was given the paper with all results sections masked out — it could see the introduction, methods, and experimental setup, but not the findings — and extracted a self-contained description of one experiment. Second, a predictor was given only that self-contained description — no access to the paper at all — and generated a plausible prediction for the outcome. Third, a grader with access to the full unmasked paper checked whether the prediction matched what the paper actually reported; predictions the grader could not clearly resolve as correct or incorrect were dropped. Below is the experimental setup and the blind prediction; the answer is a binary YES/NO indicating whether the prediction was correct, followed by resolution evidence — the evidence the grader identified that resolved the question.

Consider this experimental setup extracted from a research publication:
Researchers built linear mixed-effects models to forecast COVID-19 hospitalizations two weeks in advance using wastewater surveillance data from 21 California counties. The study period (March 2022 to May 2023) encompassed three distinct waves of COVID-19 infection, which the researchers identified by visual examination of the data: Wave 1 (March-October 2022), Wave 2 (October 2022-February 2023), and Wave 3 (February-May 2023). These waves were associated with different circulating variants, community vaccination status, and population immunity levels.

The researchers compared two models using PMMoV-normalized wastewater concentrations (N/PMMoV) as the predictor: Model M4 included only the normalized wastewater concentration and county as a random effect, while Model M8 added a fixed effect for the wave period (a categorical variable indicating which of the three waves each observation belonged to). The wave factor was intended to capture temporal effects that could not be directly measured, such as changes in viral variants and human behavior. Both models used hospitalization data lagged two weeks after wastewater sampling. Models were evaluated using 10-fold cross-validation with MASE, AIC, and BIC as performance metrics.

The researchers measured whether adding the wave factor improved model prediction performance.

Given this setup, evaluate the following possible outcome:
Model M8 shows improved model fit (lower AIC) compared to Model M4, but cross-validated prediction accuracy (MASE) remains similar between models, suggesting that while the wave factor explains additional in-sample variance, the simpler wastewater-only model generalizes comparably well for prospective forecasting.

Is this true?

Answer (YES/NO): NO